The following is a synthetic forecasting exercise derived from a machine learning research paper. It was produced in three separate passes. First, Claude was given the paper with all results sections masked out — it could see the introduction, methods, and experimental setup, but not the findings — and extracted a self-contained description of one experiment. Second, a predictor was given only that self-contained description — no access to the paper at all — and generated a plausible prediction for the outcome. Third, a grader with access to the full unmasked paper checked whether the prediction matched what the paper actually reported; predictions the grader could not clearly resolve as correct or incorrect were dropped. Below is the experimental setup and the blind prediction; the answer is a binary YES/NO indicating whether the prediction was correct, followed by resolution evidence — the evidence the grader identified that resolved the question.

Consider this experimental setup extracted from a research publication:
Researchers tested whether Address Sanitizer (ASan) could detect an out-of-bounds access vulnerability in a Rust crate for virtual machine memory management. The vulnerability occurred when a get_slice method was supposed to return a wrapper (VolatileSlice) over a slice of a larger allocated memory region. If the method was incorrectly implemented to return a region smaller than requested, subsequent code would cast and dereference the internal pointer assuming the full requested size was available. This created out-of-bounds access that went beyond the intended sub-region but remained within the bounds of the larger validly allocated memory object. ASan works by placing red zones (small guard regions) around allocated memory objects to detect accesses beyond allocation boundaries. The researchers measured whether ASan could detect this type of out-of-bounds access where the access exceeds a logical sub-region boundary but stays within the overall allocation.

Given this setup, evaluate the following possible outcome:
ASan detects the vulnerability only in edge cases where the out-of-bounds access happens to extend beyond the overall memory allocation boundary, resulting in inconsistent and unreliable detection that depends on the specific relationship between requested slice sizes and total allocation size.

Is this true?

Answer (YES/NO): NO